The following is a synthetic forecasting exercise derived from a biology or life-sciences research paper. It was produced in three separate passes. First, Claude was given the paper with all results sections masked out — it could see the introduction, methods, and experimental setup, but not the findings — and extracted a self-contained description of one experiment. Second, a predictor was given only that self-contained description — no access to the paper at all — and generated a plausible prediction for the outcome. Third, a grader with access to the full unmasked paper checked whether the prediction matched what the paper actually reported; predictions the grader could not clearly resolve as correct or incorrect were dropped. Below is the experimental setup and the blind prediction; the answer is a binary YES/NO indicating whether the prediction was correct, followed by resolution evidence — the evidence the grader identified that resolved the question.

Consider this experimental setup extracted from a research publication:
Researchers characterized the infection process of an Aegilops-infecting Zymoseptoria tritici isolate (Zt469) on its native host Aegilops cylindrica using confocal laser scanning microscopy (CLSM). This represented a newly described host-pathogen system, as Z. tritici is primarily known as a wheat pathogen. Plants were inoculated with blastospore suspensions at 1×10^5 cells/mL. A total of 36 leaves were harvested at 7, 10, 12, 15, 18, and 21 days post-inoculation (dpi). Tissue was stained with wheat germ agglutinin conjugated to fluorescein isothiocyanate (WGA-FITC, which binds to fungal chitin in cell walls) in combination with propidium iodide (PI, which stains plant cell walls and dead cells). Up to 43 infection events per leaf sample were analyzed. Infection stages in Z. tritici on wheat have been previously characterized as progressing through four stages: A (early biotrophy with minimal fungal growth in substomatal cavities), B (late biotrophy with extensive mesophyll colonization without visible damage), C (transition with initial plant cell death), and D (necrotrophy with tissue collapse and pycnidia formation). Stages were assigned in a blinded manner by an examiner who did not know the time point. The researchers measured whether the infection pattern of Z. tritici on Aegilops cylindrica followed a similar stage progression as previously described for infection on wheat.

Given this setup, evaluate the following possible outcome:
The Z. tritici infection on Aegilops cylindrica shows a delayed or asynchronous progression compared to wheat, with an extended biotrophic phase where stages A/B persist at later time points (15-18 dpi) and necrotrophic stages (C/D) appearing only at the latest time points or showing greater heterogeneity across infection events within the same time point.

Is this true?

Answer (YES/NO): NO